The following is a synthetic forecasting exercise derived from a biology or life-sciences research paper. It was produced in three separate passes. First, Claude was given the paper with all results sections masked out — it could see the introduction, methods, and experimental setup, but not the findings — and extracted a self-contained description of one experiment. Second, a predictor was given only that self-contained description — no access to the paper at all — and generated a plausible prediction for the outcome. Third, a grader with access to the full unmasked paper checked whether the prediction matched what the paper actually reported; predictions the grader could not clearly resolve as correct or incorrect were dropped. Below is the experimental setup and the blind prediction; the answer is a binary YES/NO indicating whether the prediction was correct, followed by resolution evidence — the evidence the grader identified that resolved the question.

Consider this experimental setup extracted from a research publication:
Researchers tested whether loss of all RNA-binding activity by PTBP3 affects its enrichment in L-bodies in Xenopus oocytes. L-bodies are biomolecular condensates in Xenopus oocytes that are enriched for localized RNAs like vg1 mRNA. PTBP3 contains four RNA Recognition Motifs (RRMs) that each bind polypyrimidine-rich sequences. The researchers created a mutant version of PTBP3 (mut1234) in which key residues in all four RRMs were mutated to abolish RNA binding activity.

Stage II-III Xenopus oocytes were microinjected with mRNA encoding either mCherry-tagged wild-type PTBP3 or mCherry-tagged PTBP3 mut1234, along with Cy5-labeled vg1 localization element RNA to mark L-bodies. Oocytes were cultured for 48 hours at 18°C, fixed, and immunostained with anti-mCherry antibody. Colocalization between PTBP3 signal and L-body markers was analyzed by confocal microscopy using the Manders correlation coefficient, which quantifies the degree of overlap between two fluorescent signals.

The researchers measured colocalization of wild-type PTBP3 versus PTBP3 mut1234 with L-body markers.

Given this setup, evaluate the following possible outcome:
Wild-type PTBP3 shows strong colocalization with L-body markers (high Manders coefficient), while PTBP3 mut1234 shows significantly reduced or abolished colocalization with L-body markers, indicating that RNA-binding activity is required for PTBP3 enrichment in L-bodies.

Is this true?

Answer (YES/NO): YES